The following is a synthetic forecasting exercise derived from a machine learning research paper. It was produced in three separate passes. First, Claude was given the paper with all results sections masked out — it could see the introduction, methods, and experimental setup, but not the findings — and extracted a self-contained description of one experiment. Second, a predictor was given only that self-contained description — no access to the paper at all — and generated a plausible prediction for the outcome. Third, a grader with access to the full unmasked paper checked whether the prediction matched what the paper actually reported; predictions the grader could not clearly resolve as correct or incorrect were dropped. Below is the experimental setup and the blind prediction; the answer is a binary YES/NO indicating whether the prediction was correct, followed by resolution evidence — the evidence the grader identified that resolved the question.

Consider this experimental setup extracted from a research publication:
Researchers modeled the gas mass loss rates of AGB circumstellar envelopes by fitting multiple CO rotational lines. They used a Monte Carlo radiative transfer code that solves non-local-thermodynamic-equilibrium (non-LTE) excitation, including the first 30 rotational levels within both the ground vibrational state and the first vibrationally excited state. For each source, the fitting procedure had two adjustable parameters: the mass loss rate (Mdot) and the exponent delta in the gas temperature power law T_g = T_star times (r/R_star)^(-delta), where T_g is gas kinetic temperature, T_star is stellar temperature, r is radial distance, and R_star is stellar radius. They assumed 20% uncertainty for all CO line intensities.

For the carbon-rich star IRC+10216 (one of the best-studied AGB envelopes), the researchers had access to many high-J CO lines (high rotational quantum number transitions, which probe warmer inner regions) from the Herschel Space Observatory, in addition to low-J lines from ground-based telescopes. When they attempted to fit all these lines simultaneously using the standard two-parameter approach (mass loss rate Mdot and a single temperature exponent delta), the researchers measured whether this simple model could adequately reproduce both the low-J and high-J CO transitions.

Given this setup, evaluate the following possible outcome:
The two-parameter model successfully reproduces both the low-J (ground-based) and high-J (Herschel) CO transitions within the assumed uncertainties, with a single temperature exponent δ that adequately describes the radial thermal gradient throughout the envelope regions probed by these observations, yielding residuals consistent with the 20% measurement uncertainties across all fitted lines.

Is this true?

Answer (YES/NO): NO